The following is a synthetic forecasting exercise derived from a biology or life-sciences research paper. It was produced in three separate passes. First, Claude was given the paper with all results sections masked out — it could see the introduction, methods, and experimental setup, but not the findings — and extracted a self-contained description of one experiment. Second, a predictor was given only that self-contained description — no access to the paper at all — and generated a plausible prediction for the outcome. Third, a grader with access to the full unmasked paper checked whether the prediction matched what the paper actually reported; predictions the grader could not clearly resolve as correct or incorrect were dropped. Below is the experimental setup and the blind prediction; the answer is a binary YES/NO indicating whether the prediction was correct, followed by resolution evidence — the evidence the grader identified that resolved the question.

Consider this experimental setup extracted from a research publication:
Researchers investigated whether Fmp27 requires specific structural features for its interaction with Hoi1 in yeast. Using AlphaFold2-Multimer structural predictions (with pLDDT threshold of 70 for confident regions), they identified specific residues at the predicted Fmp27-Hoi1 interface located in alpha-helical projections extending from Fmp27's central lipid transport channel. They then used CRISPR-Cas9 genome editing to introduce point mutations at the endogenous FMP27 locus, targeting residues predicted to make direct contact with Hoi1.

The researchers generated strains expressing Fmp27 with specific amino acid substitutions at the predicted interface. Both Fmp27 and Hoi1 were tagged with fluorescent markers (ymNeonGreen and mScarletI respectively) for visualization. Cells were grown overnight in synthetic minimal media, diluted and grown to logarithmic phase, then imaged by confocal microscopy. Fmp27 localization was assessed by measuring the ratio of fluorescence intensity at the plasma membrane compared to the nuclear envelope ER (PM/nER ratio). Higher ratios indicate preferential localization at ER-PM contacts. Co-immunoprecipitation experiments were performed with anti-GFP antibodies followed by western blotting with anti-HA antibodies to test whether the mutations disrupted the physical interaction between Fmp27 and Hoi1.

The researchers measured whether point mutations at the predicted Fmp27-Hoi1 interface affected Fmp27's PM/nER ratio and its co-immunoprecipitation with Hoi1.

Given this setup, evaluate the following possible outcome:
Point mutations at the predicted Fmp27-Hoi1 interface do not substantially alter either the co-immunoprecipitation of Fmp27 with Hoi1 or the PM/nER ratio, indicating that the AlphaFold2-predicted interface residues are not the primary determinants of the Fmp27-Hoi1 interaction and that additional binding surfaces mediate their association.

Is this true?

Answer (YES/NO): NO